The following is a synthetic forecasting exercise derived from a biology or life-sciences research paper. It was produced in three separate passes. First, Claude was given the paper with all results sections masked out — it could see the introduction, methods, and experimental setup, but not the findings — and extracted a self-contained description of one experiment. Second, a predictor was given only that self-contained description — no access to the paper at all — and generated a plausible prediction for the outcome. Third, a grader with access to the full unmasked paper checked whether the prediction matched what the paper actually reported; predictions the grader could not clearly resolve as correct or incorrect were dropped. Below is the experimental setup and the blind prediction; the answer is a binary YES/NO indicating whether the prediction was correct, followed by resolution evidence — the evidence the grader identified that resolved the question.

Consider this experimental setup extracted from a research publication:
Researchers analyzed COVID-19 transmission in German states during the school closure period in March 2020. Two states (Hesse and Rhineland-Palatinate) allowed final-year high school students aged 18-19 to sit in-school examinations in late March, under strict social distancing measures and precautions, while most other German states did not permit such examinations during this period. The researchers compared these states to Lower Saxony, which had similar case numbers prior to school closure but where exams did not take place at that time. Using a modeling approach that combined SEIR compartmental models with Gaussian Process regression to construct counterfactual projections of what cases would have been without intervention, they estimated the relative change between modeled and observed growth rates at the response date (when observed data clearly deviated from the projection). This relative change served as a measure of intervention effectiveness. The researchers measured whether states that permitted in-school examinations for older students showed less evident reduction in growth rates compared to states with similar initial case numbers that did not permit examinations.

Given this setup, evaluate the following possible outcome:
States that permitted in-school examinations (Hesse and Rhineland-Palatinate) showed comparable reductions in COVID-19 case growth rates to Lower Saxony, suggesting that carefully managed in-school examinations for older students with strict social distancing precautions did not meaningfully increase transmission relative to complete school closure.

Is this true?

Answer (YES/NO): YES